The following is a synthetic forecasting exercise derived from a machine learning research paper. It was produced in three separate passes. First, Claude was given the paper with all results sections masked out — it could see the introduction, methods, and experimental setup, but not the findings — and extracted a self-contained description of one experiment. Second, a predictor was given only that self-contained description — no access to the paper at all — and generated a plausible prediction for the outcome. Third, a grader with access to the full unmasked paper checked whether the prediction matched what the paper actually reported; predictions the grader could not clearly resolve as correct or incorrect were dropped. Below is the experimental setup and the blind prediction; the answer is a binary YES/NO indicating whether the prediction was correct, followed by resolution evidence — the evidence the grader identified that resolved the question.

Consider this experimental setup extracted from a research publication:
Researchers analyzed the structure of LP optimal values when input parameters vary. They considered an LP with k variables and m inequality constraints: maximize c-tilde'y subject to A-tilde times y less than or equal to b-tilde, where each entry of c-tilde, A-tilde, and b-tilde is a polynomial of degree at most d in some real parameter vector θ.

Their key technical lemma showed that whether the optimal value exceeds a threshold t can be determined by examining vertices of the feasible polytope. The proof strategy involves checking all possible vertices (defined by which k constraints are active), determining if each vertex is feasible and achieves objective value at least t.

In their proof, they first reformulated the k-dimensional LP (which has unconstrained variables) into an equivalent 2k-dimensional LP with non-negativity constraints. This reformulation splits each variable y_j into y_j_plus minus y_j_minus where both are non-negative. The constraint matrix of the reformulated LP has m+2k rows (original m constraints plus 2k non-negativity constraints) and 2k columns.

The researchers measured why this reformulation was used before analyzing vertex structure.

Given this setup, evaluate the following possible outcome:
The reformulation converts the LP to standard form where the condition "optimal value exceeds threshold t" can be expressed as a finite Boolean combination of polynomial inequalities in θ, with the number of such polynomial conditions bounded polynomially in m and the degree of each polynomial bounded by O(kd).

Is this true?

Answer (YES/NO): NO